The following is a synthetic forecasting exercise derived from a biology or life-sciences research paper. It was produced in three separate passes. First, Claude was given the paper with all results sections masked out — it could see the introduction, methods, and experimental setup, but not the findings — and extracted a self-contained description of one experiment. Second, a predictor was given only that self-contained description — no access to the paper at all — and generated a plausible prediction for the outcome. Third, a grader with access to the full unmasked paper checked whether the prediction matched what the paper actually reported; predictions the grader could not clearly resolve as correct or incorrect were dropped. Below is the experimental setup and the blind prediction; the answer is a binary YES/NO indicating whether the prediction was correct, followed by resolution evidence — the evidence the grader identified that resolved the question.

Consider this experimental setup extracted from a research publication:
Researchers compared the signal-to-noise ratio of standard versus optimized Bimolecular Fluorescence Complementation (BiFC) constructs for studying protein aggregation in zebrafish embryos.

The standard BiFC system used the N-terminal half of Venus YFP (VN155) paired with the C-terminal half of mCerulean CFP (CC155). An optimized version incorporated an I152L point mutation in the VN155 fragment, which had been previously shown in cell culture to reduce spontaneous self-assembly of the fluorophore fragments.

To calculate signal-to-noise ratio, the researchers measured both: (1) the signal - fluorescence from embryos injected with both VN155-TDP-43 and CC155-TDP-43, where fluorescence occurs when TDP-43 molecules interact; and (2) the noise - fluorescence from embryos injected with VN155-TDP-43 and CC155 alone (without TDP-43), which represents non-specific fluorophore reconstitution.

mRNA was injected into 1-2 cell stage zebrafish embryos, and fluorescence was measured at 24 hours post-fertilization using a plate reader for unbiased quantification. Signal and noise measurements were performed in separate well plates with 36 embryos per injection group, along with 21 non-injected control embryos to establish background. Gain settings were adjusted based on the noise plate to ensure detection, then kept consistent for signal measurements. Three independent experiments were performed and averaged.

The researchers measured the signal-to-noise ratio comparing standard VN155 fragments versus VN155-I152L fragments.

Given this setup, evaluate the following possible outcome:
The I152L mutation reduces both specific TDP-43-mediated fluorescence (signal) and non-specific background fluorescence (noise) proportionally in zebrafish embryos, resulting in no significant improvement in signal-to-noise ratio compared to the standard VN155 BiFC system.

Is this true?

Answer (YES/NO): NO